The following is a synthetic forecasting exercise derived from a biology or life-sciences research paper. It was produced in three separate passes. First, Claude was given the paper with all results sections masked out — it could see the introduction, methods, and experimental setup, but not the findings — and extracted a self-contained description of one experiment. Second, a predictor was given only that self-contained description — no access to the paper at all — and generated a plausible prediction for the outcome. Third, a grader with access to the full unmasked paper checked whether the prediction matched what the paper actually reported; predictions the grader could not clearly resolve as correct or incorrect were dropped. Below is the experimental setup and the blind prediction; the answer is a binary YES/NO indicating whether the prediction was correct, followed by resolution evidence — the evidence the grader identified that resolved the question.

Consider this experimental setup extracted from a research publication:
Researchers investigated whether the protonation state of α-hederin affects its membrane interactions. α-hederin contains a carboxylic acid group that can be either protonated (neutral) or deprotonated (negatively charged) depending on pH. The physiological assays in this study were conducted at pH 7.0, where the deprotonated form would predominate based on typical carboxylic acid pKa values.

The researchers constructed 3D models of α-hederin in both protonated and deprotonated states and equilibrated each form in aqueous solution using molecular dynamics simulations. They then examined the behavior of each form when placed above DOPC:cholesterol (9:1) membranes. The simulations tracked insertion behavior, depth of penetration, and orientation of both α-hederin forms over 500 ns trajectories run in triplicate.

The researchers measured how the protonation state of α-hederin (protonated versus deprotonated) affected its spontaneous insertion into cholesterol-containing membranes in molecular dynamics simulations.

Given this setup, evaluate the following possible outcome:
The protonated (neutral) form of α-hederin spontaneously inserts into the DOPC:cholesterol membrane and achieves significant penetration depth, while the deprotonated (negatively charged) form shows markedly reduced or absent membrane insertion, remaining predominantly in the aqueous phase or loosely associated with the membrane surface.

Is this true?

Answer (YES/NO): NO